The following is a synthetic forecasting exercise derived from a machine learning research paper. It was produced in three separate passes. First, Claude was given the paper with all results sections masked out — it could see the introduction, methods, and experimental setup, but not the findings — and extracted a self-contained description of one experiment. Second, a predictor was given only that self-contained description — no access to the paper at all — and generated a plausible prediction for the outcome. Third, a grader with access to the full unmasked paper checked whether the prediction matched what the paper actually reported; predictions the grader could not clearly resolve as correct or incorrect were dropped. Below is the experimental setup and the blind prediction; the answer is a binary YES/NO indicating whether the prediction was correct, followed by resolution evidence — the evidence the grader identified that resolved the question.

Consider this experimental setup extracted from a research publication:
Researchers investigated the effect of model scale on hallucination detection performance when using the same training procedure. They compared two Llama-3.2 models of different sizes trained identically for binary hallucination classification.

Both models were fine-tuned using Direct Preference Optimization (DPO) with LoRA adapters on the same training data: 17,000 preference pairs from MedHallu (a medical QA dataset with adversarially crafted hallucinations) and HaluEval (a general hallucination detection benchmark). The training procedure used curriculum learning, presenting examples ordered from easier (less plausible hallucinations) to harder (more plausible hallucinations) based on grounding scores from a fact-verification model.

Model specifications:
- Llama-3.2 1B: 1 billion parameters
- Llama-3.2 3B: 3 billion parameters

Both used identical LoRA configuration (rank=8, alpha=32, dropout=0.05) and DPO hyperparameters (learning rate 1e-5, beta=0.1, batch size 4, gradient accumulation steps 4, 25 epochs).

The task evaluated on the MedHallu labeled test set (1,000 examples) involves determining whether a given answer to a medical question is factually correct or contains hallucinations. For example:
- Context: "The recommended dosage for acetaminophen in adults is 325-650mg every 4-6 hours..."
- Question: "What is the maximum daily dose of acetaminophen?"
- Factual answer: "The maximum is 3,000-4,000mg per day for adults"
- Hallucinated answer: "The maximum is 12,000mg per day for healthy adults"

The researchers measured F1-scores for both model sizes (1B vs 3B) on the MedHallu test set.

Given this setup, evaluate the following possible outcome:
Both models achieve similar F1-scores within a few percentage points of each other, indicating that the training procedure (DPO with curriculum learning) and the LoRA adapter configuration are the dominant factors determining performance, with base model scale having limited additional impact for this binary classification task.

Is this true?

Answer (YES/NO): NO